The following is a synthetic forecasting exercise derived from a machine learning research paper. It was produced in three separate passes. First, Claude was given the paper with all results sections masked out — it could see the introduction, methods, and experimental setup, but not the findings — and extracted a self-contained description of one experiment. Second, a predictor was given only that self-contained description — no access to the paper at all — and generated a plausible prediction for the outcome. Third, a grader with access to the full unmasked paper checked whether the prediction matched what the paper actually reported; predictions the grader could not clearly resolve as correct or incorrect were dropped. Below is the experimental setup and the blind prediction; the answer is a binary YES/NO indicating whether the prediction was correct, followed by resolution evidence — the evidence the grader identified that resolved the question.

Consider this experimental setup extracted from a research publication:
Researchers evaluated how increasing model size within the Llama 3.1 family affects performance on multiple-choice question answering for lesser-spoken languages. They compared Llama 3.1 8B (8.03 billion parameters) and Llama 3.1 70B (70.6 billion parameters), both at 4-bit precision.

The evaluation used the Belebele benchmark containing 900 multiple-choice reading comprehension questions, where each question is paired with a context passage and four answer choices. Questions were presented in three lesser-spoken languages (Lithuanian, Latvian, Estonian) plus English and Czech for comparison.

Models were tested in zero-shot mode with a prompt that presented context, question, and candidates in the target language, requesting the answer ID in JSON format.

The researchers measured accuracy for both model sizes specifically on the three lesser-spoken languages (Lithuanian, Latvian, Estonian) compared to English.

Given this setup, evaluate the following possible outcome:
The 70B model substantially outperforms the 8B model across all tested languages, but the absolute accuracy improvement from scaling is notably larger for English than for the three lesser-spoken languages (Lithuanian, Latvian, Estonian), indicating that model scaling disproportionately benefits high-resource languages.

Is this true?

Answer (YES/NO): NO